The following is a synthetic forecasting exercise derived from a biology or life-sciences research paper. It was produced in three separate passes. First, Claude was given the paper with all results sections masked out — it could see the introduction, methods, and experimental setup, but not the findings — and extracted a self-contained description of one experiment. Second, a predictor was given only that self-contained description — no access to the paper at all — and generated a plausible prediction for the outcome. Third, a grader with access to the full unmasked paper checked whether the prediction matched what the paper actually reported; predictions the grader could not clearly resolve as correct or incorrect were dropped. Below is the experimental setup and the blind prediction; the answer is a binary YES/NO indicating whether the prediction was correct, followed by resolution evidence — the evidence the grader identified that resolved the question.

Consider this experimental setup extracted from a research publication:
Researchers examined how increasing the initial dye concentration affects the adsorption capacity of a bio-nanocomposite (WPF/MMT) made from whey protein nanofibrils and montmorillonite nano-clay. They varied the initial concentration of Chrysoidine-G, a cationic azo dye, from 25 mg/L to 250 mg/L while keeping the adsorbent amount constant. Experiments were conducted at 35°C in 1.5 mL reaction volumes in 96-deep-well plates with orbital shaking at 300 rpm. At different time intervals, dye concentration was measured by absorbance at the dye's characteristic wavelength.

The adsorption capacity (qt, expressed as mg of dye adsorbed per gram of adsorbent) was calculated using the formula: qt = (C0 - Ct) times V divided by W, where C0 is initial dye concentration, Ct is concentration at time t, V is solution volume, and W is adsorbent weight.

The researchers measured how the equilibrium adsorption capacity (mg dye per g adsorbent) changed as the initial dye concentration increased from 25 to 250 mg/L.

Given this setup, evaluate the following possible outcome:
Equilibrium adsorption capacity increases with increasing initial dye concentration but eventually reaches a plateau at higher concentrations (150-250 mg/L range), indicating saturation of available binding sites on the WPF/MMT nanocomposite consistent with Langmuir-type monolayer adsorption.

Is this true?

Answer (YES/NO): NO